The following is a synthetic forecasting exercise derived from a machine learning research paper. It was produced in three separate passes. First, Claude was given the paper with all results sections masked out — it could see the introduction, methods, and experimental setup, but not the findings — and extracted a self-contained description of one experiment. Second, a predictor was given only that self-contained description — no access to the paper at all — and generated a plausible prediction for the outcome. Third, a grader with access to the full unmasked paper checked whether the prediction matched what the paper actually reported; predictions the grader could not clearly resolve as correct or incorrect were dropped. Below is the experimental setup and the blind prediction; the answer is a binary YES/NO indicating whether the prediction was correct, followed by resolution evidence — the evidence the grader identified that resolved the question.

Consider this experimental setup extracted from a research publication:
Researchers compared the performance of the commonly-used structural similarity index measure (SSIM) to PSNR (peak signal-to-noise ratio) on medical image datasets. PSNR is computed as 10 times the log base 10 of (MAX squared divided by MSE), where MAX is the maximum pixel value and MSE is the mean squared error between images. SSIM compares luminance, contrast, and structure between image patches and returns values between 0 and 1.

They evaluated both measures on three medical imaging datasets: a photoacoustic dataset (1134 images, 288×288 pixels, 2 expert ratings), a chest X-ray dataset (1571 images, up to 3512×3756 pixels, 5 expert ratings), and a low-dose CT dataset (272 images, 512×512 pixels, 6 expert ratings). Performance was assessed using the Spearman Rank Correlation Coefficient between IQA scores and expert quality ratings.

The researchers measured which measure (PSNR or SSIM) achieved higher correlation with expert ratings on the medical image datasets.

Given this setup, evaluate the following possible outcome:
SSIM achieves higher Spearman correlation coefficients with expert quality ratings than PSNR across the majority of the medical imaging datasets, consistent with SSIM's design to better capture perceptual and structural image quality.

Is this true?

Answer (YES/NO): NO